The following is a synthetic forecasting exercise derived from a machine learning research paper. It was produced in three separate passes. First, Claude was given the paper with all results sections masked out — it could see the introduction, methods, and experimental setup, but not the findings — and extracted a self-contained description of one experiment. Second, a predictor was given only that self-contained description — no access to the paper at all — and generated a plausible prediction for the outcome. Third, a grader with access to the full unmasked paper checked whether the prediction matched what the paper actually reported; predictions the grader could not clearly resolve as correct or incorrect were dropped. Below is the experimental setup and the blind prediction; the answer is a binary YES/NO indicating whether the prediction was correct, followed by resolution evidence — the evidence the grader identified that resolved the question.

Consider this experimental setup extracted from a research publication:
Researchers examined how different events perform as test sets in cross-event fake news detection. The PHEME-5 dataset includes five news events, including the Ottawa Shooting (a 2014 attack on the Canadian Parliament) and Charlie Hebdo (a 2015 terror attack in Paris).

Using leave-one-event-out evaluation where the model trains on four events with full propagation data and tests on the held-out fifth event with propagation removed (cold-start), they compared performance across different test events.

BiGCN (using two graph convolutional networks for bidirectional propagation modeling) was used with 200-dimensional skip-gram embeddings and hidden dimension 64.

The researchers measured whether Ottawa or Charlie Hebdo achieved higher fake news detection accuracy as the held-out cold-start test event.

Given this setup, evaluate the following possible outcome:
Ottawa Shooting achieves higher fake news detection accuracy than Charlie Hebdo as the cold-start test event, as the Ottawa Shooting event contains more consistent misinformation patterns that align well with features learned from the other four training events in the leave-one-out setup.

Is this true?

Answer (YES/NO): YES